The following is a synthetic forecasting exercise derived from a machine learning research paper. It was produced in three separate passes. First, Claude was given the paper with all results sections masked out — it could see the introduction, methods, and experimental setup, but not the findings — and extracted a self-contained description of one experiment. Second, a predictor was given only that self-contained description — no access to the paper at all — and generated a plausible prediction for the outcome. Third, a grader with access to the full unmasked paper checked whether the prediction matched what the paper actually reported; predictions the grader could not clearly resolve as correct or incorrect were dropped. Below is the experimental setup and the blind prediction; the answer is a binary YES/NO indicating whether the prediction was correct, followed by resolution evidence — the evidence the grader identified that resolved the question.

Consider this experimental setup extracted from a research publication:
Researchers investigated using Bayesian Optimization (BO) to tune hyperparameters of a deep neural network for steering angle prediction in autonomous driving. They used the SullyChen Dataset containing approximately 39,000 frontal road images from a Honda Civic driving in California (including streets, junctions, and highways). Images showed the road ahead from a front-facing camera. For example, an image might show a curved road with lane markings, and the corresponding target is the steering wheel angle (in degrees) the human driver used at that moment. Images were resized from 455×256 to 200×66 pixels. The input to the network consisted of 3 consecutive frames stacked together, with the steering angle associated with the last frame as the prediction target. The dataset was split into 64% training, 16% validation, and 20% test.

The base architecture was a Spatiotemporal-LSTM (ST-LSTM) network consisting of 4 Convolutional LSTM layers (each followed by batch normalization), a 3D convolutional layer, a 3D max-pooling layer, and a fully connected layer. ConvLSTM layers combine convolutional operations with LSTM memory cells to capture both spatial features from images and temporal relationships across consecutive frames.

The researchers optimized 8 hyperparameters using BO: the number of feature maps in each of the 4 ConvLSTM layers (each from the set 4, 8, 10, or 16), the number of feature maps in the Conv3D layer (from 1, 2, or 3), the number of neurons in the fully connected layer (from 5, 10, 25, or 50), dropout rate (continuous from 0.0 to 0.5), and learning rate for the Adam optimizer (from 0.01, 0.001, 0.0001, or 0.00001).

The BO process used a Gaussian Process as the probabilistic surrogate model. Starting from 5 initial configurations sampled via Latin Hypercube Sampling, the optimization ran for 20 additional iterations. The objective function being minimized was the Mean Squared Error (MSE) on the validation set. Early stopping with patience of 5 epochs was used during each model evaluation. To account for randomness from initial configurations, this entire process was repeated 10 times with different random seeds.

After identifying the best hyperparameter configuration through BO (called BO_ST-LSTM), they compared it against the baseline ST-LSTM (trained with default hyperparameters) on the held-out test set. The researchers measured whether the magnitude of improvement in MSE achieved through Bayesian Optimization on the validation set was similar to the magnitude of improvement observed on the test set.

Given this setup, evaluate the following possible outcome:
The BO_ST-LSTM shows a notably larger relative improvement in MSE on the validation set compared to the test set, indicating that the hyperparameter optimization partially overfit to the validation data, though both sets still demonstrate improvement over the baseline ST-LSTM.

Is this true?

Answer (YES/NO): YES